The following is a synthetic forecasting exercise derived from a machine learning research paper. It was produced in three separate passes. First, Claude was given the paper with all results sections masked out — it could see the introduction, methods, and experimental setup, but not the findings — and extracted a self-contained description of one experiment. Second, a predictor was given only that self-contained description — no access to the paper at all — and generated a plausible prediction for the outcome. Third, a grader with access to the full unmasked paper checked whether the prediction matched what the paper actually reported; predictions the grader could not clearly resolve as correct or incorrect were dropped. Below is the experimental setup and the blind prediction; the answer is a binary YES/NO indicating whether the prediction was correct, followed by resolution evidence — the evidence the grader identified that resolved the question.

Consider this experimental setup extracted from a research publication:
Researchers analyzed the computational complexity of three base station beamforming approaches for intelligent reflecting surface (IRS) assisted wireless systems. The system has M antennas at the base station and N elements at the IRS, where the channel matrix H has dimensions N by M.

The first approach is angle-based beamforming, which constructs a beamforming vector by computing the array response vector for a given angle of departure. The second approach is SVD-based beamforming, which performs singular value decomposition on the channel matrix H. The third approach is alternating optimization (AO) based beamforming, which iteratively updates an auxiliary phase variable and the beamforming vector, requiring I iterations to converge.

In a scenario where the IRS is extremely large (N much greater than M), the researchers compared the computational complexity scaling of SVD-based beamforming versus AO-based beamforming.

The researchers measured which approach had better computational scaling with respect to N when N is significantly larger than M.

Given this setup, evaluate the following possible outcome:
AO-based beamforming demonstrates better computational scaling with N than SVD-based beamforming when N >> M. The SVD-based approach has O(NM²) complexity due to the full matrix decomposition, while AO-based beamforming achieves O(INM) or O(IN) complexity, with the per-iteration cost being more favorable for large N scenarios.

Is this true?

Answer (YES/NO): NO